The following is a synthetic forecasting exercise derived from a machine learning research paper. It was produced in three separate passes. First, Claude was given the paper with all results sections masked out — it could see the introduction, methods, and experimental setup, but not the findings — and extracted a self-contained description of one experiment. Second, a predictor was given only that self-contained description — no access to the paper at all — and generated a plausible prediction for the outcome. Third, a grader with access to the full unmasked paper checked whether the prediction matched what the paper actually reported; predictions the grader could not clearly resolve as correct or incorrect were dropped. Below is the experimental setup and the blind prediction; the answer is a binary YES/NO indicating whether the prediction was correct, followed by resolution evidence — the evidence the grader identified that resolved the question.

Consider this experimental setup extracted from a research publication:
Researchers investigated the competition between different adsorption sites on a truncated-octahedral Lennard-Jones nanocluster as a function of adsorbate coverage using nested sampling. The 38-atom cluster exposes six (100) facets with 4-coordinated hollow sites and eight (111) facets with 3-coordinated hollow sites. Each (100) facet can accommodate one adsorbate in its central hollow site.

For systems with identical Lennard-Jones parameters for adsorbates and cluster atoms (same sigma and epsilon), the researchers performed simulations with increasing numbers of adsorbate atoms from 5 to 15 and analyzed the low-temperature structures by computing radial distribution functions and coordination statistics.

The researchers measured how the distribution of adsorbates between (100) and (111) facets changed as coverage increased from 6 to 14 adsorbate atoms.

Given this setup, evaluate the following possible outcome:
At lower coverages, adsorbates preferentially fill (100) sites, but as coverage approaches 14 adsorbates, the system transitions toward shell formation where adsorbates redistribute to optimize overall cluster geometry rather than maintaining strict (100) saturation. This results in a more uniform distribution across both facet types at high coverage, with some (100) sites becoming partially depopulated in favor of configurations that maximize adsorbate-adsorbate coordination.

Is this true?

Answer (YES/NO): NO